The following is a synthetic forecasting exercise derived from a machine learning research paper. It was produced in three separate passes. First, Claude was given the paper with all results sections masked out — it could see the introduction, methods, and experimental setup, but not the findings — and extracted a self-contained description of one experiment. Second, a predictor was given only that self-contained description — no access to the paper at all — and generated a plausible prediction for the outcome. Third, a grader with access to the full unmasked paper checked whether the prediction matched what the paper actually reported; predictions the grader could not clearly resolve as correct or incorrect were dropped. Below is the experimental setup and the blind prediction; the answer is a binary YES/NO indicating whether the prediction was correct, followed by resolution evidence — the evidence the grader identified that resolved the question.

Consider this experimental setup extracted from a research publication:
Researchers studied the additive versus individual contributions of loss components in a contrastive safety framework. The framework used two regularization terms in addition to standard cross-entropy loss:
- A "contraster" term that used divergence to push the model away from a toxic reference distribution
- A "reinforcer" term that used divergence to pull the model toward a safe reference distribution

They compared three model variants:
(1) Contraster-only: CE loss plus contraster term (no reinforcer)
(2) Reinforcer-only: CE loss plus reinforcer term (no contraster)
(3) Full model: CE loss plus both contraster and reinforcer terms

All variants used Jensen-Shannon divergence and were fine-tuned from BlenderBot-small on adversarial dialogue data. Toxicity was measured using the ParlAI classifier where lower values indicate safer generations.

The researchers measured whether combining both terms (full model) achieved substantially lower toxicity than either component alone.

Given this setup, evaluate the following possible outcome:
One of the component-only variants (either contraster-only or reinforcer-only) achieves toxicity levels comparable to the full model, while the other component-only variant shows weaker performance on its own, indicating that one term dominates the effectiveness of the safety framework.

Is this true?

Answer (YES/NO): NO